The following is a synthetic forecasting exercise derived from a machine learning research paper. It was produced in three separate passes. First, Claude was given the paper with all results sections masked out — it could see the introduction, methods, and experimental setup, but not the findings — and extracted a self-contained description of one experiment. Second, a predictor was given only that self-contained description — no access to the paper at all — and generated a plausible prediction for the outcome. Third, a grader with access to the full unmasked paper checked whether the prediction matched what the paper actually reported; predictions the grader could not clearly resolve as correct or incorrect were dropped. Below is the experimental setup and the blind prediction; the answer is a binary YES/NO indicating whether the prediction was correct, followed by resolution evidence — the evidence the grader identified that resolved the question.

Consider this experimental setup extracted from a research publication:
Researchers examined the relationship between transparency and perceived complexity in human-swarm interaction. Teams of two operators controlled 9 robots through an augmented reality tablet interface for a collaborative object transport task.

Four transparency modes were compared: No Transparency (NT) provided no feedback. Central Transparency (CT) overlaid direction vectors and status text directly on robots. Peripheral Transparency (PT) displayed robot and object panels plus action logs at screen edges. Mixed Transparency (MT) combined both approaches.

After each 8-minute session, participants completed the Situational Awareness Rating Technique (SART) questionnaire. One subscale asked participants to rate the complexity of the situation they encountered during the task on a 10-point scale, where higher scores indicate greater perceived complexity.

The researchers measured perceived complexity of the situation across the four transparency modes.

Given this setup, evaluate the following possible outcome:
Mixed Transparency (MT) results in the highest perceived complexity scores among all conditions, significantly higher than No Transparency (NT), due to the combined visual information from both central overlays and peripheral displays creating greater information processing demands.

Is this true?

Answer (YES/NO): NO